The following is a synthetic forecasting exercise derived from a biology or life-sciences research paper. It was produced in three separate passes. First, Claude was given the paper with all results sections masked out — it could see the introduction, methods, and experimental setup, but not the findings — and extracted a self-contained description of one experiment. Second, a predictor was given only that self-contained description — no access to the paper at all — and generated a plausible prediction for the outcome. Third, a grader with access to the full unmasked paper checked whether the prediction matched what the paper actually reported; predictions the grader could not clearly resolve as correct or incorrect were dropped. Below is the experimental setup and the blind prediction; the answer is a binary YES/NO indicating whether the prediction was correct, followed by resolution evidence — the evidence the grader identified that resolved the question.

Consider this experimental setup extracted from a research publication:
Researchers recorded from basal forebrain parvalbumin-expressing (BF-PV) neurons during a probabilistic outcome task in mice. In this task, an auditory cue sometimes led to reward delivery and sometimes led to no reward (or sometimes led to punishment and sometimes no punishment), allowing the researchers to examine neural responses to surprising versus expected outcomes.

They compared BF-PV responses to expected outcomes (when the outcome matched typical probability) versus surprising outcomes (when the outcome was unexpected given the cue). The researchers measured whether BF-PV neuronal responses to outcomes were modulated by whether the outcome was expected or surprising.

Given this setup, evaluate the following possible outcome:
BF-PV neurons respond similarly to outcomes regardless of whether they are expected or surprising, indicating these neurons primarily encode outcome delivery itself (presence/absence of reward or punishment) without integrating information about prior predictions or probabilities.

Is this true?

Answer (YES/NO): NO